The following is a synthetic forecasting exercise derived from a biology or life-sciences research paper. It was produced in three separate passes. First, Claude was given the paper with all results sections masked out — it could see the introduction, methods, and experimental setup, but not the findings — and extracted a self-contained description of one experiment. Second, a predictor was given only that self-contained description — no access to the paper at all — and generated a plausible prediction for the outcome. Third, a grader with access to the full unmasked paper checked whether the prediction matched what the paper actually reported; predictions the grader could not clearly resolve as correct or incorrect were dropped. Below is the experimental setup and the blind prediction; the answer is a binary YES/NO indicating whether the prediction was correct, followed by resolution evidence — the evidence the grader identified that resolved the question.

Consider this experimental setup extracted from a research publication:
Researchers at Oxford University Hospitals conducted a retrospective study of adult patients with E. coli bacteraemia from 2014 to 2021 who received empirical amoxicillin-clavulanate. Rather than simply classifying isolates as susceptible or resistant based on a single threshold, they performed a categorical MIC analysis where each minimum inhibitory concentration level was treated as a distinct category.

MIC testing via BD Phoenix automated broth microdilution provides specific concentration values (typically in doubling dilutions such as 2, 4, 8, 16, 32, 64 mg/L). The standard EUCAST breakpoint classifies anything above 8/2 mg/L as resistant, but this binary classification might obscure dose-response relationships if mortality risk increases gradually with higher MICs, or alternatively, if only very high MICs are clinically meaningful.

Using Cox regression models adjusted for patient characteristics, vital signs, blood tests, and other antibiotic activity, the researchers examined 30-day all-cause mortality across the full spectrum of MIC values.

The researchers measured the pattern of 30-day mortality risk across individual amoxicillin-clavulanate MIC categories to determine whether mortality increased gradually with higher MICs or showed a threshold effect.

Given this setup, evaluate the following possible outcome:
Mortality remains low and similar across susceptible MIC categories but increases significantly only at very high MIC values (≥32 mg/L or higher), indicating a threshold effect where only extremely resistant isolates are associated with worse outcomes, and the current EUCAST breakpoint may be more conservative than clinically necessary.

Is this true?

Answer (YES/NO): NO